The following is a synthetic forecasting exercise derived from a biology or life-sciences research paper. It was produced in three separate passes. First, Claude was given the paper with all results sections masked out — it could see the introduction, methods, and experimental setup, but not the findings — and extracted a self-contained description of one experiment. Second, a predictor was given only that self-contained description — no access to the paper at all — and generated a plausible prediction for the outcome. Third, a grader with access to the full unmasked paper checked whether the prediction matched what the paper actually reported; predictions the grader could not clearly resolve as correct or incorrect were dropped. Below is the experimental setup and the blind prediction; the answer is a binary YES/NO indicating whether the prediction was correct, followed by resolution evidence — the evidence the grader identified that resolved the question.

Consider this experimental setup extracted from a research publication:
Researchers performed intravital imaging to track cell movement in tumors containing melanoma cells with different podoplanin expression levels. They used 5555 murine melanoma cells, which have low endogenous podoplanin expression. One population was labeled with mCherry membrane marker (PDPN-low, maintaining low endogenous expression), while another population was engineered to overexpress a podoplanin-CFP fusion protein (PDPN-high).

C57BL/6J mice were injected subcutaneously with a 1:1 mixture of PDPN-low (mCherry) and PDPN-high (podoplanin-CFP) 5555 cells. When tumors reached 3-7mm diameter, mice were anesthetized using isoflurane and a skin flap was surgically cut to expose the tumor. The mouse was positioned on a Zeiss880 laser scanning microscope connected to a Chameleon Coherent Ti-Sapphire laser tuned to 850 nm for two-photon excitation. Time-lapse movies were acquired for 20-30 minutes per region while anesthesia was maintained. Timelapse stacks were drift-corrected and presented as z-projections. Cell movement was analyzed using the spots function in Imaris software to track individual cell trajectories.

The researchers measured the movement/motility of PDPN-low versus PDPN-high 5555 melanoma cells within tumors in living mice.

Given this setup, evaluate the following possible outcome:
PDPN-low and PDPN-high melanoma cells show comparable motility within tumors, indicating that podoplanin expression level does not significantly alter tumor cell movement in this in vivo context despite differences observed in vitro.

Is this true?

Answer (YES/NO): NO